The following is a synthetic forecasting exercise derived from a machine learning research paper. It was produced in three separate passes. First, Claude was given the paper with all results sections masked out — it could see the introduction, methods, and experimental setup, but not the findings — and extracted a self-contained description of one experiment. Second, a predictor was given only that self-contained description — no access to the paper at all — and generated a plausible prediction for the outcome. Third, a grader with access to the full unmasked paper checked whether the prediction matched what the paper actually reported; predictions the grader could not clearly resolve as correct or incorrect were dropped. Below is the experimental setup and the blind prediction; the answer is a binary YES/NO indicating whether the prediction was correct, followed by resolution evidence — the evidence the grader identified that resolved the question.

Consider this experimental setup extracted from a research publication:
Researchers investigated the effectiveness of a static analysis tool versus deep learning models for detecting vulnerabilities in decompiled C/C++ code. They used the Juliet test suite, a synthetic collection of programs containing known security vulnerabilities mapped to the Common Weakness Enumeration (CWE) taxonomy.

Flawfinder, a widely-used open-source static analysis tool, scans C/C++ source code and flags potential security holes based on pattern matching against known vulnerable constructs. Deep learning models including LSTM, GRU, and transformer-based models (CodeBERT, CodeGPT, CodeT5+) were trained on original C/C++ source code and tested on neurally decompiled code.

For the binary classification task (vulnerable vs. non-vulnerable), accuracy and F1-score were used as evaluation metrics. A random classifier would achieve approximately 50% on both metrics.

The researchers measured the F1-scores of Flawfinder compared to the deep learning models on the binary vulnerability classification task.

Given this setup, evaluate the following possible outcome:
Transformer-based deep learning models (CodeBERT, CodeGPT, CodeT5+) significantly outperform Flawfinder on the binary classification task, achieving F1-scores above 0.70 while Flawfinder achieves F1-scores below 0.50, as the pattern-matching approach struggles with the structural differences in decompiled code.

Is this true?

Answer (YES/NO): YES